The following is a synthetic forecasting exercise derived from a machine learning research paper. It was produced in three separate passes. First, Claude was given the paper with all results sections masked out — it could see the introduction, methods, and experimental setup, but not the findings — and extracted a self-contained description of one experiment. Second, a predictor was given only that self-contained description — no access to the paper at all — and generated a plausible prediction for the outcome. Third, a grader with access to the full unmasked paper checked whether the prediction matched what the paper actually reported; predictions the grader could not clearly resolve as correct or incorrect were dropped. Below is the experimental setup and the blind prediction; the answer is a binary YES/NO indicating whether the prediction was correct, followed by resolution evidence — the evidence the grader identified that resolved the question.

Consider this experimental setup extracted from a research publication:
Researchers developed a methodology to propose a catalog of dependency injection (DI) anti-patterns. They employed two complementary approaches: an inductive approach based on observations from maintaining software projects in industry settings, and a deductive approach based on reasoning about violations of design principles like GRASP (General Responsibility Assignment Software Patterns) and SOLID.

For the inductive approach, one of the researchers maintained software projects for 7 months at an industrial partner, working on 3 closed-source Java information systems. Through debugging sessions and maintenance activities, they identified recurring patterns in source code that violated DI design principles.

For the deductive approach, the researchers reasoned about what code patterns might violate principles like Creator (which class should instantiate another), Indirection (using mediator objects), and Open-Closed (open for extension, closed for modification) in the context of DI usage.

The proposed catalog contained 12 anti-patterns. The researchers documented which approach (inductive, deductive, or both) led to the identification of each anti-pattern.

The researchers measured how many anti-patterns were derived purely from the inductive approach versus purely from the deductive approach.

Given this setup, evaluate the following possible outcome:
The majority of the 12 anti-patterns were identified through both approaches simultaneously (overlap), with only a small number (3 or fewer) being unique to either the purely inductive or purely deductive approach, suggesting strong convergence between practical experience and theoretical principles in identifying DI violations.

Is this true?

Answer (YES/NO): NO